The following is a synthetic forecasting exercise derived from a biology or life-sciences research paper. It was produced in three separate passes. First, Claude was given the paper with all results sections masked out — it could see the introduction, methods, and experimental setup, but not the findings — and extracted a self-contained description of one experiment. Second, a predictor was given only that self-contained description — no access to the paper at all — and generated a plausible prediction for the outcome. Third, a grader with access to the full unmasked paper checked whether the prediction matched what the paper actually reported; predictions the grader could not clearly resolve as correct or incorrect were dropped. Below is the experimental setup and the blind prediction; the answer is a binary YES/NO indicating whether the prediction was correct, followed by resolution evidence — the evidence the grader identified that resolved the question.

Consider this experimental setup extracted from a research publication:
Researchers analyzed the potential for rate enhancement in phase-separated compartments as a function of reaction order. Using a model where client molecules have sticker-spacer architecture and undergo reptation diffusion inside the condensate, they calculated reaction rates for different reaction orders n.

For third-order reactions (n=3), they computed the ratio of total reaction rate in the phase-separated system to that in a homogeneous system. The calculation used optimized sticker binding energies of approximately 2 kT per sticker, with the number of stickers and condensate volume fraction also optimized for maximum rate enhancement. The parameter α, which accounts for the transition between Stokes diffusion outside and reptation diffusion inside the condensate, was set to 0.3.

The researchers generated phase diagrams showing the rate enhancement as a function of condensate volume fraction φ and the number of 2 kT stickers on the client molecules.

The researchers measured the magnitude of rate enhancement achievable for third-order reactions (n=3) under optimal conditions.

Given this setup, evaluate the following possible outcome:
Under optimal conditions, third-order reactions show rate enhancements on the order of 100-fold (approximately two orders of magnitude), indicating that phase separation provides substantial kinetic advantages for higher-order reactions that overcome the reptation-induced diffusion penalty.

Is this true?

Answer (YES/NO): NO